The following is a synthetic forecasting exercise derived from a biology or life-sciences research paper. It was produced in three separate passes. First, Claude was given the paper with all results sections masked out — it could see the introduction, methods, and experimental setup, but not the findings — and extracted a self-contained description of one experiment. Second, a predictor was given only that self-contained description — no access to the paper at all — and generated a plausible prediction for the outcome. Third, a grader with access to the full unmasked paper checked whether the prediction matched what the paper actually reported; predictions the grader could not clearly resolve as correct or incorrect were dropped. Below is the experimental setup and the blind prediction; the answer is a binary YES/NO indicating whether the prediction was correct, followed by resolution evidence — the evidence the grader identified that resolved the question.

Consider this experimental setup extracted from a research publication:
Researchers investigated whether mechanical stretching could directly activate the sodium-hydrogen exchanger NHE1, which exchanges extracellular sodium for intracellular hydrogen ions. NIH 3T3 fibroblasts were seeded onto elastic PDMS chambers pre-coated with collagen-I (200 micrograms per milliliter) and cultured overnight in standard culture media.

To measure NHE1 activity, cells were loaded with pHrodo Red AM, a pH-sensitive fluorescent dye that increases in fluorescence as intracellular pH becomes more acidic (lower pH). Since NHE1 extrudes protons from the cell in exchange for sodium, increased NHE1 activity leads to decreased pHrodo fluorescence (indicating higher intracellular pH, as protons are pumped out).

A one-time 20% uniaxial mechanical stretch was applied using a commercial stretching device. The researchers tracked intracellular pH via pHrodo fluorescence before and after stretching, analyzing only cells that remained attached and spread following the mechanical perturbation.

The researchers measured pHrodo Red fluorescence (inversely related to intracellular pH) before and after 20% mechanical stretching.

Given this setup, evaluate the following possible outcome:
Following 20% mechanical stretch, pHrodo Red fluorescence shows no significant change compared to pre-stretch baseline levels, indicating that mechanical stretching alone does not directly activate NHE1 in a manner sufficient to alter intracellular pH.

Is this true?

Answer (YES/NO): NO